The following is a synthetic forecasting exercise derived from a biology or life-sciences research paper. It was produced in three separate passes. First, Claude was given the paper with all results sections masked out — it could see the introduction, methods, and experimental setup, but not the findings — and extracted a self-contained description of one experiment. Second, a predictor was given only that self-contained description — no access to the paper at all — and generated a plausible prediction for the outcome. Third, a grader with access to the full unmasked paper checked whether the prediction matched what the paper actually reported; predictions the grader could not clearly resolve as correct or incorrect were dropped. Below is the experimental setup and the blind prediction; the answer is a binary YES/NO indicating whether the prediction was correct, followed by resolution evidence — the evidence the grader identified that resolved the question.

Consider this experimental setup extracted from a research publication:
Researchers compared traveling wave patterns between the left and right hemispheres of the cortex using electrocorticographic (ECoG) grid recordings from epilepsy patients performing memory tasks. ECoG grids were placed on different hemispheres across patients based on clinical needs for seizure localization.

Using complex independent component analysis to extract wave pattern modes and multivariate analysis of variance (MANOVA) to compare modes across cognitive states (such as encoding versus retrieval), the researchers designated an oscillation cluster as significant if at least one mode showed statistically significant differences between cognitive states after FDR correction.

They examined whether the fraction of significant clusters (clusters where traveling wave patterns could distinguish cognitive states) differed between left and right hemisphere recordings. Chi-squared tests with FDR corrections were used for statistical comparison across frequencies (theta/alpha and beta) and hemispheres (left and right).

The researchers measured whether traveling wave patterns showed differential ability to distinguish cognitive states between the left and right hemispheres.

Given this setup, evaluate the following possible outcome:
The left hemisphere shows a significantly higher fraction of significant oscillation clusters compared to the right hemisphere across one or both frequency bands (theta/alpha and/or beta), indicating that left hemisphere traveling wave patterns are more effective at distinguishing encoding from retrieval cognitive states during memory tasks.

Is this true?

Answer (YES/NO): NO